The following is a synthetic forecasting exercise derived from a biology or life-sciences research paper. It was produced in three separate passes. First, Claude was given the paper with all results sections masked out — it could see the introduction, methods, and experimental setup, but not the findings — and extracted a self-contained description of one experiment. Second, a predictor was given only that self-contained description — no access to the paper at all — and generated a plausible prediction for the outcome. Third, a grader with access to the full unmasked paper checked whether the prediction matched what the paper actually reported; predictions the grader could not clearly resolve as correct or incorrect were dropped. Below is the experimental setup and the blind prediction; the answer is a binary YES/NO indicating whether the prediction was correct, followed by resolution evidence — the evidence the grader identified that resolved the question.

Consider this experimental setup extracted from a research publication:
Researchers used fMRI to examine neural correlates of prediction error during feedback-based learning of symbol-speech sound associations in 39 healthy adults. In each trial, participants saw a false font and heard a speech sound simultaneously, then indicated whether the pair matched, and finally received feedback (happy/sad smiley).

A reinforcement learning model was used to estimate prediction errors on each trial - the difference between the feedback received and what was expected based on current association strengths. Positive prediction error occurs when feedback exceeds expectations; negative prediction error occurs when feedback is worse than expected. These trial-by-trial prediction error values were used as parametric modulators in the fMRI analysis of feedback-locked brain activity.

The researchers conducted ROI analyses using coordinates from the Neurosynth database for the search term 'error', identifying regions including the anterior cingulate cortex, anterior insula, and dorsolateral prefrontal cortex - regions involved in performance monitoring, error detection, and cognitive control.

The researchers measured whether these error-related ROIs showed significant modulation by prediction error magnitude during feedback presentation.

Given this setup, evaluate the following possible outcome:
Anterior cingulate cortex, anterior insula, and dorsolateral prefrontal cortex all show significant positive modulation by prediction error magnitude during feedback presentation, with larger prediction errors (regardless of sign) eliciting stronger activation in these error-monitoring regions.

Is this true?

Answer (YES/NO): NO